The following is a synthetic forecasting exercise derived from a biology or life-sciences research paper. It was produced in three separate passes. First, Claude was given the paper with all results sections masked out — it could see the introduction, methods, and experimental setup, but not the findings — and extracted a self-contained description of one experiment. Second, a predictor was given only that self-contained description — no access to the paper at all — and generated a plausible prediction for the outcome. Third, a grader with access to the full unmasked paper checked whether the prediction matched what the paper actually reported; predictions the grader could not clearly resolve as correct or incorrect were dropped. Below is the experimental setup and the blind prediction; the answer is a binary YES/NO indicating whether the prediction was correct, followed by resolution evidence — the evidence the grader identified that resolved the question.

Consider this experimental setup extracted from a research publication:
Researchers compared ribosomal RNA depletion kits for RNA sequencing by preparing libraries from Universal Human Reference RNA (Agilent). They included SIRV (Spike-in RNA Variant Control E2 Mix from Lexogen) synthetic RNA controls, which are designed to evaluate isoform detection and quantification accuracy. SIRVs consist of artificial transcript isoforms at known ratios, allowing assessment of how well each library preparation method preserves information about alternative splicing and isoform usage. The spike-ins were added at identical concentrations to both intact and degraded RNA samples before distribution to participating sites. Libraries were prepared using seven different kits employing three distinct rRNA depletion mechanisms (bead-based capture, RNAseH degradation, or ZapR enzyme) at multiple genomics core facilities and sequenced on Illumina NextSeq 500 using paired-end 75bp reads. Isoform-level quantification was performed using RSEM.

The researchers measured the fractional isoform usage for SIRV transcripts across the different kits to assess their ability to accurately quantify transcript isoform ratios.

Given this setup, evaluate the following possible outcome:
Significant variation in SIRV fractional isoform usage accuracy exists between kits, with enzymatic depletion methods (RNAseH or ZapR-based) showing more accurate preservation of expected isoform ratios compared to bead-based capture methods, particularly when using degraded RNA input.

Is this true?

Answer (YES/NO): NO